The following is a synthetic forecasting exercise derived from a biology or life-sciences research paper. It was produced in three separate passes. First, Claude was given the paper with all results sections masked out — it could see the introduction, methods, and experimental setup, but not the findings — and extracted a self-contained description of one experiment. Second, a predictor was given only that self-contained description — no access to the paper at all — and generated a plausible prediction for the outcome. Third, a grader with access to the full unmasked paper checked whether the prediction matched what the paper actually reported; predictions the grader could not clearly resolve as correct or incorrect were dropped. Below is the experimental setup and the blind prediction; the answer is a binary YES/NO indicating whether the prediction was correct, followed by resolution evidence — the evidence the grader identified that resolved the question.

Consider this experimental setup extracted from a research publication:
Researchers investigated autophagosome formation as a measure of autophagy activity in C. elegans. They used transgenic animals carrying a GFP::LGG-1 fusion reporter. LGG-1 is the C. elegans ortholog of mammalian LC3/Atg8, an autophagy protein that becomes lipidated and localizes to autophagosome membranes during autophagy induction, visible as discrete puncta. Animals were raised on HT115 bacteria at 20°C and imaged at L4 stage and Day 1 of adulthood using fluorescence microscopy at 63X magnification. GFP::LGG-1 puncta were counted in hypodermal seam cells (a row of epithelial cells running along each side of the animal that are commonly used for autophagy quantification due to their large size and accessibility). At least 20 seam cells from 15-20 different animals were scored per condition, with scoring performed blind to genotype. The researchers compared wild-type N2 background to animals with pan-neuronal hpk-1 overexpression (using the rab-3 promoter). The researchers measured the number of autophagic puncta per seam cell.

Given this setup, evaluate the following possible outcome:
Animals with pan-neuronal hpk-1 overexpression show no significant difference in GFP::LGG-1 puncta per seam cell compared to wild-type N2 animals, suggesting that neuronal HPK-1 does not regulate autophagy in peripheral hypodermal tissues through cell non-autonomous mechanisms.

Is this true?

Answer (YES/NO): NO